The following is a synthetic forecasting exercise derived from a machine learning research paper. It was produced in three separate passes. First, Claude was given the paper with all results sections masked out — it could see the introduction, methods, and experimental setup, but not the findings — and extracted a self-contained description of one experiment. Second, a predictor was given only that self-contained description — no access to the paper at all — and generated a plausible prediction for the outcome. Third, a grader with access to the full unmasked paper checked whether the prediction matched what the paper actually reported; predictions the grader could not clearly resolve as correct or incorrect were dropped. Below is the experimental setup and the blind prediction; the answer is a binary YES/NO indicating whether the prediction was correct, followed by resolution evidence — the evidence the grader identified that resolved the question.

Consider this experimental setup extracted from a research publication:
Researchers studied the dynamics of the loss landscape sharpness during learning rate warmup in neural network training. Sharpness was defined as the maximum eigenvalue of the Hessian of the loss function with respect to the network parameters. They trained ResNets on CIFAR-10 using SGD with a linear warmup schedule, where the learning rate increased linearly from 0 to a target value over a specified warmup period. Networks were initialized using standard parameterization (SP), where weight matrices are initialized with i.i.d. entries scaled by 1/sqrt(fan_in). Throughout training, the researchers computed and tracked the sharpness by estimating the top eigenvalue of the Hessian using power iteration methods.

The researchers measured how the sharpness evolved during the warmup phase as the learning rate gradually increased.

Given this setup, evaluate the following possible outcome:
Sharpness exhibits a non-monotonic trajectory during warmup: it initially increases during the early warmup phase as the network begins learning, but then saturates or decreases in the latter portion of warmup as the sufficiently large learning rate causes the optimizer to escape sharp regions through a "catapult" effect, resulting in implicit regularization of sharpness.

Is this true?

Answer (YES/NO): NO